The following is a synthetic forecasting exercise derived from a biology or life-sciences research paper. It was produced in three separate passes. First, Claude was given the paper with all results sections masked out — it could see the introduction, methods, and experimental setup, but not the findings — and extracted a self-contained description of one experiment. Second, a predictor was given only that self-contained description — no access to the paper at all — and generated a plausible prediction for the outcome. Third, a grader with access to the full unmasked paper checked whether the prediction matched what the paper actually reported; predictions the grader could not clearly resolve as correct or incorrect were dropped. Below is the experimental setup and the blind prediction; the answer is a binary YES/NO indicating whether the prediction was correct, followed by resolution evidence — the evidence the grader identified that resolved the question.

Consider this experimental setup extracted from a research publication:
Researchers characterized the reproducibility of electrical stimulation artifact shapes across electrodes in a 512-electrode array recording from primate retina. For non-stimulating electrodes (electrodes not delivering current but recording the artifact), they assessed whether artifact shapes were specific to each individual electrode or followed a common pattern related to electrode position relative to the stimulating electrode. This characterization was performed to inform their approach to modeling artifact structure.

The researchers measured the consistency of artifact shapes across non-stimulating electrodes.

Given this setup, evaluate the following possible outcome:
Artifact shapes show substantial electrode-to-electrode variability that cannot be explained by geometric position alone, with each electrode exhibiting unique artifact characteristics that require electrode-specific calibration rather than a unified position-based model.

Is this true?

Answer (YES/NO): NO